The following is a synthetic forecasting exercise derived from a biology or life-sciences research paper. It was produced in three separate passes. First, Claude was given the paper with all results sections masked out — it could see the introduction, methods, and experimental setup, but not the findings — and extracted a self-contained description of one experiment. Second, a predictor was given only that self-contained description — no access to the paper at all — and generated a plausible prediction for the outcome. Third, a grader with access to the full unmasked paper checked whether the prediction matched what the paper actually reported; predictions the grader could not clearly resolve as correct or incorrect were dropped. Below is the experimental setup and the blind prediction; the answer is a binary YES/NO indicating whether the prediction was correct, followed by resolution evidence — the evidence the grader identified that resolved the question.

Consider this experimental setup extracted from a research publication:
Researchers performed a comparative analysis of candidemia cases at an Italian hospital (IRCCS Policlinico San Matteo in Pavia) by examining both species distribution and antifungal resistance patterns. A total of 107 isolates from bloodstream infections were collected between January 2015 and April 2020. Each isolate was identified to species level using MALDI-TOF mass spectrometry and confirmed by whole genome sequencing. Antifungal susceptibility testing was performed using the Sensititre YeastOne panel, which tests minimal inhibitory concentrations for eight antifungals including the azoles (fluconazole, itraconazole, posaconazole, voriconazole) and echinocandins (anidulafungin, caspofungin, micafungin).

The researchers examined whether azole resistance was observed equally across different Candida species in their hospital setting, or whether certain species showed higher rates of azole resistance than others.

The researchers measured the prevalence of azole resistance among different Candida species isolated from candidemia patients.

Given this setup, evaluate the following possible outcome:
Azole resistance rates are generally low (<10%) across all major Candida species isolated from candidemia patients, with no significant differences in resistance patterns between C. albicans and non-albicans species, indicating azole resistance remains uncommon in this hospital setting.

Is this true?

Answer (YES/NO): NO